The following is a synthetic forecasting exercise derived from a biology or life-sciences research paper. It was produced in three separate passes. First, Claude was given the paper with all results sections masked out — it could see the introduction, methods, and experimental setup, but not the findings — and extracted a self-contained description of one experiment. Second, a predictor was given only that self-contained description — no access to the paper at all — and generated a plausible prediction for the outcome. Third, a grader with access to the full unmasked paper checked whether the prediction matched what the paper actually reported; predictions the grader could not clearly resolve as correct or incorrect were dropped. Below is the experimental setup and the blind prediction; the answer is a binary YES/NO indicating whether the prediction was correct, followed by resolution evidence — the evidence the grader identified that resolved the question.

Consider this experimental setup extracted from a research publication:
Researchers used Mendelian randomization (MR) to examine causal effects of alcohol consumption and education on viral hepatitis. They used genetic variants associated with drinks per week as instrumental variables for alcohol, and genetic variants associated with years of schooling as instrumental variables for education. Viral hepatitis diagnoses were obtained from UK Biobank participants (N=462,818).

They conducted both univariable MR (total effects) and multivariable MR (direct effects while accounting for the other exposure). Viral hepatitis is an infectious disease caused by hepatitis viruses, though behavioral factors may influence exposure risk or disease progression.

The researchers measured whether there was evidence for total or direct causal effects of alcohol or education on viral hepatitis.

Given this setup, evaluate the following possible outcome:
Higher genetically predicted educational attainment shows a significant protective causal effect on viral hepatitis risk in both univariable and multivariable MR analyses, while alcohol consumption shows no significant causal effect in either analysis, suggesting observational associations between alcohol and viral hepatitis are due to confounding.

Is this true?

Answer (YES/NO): NO